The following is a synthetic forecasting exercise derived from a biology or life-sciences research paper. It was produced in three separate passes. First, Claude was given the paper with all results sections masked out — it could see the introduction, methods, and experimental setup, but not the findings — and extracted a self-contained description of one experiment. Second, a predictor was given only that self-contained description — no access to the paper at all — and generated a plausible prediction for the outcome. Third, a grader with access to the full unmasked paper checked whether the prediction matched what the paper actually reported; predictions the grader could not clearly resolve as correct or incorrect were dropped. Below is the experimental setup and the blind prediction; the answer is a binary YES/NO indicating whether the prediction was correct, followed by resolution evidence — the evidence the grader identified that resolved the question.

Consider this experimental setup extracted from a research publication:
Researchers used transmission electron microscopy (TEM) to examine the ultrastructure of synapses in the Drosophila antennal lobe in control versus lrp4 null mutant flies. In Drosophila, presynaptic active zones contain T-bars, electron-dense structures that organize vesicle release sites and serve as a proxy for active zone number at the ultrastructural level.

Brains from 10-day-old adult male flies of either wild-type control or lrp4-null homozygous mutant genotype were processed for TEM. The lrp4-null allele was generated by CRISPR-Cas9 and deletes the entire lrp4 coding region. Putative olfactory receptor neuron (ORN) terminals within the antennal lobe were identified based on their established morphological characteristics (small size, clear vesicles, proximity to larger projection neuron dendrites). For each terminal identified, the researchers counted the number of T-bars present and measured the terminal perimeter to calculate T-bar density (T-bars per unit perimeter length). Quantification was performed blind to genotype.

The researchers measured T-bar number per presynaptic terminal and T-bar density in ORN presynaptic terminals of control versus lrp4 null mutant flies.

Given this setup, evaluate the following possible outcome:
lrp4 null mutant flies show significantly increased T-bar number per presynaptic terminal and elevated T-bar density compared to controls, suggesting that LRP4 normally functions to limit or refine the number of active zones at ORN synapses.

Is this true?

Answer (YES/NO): NO